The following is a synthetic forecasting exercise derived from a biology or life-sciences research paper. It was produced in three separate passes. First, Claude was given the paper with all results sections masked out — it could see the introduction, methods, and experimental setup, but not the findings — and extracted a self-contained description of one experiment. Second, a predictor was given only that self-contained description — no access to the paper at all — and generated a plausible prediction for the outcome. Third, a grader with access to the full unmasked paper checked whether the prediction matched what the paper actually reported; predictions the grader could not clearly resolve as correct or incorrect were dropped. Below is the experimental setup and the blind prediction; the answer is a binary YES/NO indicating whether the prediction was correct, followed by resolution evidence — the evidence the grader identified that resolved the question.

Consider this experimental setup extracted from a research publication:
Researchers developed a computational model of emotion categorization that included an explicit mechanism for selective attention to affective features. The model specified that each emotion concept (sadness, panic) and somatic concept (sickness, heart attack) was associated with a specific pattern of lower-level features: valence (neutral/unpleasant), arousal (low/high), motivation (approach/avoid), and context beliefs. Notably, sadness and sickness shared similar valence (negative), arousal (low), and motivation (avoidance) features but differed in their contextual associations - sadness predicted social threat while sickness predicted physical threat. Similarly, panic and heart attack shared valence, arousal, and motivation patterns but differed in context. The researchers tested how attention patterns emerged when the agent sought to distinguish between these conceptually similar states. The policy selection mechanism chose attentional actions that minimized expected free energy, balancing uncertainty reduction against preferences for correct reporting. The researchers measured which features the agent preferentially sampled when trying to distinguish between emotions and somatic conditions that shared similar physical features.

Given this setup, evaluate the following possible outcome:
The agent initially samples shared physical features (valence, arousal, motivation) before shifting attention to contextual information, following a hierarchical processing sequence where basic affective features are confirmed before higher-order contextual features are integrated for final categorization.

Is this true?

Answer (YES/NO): NO